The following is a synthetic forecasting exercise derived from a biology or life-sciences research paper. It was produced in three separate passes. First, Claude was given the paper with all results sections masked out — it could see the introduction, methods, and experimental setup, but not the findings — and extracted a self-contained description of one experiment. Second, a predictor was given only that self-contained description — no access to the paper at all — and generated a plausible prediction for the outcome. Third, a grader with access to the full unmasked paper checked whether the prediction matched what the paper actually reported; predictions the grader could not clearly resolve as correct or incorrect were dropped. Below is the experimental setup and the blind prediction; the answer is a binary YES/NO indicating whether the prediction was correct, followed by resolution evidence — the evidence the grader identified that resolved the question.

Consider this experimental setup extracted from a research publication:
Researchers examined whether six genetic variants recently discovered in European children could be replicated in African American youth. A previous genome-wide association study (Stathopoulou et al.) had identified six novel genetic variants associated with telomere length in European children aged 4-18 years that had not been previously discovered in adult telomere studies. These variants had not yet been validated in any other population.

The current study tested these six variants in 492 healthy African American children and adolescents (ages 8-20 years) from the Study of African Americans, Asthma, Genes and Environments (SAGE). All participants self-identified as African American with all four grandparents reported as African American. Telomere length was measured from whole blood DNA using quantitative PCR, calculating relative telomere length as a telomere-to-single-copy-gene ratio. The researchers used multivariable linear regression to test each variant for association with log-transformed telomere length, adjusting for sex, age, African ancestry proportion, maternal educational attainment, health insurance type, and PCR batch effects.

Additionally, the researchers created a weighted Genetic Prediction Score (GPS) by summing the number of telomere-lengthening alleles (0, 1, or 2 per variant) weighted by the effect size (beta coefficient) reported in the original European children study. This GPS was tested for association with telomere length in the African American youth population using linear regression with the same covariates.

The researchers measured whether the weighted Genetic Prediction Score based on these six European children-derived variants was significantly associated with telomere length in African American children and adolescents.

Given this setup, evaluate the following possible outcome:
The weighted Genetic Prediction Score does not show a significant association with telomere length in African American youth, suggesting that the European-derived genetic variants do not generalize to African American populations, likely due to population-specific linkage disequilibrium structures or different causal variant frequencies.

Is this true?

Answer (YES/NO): YES